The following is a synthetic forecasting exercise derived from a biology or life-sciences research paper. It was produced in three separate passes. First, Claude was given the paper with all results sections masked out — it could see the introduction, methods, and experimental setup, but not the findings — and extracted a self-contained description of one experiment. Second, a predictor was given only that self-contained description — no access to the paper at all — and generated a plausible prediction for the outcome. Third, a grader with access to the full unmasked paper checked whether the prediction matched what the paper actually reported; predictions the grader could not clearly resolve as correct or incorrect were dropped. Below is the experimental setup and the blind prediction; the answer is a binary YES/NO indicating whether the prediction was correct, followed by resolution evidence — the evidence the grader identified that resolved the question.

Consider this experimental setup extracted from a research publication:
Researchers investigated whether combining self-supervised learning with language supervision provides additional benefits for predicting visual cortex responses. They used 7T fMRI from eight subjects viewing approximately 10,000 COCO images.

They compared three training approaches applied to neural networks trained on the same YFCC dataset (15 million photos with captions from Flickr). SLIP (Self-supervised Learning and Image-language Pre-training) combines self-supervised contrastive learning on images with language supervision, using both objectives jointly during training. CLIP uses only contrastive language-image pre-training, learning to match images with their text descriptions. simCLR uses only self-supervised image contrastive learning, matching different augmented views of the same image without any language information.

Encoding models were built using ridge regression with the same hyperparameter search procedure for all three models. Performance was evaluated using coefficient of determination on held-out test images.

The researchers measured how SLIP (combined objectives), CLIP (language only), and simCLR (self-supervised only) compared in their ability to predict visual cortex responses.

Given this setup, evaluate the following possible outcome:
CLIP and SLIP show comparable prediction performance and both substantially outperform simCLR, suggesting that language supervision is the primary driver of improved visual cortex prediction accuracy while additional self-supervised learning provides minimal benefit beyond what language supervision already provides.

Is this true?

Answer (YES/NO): NO